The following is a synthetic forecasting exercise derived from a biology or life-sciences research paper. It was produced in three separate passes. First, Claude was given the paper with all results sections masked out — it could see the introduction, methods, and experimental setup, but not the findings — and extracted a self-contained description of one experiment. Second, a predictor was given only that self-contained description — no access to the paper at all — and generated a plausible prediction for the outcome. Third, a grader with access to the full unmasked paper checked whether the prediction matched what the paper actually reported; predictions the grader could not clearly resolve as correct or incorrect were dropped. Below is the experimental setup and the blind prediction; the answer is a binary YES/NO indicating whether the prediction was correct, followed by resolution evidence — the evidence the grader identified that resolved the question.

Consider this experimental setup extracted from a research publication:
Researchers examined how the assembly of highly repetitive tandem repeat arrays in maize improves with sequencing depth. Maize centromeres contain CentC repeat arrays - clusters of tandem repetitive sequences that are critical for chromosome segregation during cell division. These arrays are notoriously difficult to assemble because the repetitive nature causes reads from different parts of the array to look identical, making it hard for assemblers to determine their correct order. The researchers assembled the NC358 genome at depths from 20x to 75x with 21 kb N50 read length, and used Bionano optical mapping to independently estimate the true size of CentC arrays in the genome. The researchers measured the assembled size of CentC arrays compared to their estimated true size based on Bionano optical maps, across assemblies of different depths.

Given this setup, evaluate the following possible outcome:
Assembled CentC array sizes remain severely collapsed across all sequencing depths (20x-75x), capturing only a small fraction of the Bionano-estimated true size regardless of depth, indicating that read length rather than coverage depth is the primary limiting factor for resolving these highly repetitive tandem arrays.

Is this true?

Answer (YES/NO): NO